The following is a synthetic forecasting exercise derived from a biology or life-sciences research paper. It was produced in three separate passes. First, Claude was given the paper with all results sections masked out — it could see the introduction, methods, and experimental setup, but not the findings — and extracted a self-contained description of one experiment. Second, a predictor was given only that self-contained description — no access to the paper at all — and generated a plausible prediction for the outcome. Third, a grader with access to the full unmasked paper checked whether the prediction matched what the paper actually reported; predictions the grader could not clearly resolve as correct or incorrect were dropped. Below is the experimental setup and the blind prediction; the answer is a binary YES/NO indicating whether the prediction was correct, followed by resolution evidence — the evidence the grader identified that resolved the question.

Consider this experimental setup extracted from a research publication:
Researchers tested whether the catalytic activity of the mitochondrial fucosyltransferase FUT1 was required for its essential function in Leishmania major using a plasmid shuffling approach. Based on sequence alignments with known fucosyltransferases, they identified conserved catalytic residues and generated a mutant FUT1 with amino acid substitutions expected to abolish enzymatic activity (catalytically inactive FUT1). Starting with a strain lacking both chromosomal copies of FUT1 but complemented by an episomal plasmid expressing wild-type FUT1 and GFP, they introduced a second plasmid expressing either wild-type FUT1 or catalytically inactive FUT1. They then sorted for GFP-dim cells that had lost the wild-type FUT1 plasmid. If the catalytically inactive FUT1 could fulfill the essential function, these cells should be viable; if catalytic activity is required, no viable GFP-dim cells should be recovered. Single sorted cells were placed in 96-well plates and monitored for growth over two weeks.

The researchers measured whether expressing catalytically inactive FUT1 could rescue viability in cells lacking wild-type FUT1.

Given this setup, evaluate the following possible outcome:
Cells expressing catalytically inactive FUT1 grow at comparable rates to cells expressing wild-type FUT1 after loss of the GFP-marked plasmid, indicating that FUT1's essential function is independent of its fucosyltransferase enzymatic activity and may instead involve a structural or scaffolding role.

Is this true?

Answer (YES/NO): NO